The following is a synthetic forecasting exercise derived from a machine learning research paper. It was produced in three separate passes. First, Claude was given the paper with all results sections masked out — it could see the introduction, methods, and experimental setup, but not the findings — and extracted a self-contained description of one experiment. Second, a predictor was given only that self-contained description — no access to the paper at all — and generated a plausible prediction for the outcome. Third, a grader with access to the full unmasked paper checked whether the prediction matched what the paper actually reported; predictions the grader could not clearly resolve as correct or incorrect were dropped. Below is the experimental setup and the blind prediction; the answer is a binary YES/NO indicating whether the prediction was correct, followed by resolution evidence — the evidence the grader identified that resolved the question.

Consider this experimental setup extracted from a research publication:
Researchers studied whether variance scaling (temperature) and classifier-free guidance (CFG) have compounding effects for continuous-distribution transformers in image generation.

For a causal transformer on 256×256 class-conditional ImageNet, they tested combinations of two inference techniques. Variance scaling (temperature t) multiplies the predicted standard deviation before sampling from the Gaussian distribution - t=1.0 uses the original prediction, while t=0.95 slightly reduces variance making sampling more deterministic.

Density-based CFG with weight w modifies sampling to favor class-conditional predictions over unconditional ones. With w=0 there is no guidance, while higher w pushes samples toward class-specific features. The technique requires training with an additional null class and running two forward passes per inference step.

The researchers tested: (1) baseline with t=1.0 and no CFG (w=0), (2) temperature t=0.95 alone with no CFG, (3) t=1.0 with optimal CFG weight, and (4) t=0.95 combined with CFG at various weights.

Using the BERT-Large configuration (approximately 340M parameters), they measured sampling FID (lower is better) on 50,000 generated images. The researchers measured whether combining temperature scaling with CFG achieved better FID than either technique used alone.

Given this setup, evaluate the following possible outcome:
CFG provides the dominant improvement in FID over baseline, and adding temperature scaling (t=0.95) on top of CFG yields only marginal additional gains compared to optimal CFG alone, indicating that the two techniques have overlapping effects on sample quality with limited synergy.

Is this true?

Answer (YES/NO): NO